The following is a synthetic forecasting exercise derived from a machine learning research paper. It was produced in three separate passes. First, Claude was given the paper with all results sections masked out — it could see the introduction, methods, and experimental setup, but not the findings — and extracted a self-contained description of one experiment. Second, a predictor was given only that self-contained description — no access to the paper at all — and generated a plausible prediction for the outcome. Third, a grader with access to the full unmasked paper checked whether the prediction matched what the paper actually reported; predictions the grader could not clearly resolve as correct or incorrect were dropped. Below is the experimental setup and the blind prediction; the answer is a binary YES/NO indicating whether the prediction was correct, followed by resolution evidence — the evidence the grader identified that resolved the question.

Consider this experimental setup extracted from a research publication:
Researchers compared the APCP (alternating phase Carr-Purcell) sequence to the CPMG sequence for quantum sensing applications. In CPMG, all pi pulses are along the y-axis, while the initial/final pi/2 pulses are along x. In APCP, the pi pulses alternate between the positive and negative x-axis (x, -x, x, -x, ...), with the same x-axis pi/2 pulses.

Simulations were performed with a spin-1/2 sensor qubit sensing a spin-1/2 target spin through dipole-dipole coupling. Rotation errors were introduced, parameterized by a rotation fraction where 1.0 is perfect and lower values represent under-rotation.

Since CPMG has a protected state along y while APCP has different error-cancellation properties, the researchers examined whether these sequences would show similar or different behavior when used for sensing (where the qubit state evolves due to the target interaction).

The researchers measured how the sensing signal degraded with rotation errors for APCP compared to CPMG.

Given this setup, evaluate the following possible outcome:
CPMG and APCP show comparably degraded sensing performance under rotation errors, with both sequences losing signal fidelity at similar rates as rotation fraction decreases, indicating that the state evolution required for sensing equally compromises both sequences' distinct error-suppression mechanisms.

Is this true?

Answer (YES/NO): NO